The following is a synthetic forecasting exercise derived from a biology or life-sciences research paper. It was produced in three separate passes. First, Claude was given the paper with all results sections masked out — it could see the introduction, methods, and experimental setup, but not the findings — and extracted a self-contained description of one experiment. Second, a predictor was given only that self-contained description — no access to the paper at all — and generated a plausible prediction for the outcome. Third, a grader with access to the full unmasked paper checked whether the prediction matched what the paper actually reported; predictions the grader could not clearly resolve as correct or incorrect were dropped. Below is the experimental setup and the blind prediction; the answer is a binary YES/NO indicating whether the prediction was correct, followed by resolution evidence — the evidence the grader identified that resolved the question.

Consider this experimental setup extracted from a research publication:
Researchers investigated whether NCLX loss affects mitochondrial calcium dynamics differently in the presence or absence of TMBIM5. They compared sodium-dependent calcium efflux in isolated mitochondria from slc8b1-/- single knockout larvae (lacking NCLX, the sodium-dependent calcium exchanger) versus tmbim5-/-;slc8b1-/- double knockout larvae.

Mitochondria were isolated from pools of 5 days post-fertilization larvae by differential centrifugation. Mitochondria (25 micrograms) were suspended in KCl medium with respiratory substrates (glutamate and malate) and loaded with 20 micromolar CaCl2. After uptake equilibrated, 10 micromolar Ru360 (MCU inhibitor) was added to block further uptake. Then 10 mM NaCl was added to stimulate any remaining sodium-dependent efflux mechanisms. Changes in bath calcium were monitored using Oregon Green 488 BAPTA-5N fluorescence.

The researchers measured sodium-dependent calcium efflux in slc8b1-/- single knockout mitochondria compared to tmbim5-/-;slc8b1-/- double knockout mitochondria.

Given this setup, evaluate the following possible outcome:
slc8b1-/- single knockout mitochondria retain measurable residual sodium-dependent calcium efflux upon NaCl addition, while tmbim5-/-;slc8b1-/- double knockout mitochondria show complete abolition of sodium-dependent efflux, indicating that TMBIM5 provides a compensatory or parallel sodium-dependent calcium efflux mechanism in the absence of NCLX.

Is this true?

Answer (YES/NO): NO